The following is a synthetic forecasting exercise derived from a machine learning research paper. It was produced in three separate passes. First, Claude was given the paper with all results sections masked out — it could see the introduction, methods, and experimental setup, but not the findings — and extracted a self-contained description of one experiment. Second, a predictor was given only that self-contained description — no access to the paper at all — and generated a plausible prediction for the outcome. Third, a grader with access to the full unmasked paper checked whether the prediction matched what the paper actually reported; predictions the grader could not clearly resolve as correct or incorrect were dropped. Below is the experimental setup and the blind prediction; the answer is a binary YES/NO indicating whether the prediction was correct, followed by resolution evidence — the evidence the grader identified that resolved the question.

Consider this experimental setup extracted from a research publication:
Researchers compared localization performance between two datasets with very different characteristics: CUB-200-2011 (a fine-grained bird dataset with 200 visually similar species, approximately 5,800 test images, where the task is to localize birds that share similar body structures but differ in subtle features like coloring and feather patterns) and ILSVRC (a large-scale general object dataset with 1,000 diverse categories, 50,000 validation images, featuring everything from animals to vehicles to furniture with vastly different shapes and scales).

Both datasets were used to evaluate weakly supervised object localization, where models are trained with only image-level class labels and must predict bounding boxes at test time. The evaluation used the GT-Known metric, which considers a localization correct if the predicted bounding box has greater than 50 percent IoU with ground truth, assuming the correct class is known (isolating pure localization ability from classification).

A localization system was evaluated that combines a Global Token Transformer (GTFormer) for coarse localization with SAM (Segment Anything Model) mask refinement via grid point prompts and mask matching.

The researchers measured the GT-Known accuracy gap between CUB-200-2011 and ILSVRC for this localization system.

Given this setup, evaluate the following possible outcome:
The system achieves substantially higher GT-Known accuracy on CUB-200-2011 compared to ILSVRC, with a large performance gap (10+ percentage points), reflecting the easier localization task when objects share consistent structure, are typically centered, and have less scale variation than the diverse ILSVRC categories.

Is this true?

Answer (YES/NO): YES